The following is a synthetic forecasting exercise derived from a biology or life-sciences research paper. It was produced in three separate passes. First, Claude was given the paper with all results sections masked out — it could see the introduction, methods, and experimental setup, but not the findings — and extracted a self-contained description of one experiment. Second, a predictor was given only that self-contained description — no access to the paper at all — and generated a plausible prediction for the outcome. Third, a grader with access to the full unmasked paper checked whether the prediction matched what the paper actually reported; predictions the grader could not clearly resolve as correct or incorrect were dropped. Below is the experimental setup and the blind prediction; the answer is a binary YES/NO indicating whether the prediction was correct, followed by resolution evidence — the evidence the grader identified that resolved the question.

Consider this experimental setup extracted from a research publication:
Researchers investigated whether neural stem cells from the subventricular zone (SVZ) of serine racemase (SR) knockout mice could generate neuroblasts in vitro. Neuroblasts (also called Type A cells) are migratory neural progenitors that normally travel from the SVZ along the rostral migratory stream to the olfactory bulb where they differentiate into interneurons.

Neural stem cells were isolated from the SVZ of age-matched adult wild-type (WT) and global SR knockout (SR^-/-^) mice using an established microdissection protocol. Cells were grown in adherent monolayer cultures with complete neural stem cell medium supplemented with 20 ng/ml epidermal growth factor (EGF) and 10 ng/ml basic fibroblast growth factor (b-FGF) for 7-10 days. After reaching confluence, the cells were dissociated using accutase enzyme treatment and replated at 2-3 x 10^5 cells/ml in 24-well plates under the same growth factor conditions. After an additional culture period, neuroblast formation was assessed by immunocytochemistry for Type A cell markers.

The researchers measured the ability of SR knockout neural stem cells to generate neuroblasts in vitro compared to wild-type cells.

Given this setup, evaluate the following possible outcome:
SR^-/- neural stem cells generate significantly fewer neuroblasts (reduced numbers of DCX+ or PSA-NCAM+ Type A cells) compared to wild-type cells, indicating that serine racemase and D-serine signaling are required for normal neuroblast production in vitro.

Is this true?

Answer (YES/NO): YES